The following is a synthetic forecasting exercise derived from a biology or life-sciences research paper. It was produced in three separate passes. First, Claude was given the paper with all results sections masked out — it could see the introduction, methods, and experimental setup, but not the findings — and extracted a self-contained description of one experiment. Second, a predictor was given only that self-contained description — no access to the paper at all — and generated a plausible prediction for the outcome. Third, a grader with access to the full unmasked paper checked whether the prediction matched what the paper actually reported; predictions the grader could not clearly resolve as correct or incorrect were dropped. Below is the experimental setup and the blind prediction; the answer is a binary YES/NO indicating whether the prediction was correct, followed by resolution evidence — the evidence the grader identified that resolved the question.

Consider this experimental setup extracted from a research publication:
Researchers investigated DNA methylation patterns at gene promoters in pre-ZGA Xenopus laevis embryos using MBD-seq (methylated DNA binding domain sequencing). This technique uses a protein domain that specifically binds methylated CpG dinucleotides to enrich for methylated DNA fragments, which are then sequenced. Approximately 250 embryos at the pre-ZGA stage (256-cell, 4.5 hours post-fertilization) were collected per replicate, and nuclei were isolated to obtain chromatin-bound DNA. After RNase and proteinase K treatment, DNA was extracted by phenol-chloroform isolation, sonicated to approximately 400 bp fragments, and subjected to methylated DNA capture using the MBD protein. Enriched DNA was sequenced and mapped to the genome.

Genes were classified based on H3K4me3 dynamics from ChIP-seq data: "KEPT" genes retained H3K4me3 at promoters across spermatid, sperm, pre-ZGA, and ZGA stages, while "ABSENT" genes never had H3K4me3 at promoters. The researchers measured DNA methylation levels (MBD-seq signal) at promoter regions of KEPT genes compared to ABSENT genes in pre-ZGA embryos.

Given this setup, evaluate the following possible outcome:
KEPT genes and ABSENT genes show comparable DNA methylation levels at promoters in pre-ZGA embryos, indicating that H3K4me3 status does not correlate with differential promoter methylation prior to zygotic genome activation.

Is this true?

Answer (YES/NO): NO